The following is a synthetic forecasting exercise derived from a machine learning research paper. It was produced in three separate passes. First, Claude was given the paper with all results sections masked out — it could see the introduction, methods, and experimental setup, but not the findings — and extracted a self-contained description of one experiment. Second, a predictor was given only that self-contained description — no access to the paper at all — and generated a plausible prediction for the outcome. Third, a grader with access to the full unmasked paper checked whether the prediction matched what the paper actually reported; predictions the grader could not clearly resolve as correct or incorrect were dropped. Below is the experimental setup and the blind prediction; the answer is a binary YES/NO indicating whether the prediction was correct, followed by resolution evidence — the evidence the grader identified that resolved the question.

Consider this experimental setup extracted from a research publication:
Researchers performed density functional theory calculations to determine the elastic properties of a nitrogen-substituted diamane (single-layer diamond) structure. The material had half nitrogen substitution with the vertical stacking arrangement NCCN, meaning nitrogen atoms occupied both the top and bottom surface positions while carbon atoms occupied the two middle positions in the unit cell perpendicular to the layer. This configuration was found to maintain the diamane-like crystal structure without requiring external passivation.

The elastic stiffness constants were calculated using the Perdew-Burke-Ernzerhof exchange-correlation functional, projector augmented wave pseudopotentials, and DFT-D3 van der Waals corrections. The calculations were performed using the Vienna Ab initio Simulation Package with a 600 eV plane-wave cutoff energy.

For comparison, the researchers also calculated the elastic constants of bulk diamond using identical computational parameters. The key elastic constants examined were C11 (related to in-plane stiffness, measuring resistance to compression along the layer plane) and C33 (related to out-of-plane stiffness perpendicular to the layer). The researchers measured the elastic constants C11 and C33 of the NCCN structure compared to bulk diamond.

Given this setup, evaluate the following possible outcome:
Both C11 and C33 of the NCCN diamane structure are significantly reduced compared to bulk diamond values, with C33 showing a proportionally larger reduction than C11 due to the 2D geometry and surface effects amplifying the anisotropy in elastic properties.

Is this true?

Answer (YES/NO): NO